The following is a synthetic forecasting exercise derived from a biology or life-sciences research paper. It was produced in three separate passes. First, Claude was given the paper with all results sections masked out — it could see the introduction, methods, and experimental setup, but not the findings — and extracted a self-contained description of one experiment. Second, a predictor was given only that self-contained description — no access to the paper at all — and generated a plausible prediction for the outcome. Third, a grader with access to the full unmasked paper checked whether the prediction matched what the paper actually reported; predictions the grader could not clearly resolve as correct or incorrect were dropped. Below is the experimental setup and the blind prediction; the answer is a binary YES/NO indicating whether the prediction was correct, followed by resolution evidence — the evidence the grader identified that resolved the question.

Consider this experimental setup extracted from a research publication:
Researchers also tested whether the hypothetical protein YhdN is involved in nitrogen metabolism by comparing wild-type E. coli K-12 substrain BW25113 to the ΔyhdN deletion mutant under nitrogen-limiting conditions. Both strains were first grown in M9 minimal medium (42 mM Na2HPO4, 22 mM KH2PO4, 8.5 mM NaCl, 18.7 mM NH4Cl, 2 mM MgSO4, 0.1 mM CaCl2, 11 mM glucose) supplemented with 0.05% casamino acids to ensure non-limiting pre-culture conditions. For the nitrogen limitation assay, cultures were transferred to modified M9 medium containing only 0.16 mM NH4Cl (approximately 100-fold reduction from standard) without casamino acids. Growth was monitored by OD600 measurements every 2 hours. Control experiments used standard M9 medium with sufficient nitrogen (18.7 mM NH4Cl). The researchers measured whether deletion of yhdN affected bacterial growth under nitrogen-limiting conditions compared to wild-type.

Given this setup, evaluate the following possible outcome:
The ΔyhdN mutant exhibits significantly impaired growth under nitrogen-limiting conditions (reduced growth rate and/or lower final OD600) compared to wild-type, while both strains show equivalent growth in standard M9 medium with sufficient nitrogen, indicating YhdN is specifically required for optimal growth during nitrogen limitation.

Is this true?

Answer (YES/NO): NO